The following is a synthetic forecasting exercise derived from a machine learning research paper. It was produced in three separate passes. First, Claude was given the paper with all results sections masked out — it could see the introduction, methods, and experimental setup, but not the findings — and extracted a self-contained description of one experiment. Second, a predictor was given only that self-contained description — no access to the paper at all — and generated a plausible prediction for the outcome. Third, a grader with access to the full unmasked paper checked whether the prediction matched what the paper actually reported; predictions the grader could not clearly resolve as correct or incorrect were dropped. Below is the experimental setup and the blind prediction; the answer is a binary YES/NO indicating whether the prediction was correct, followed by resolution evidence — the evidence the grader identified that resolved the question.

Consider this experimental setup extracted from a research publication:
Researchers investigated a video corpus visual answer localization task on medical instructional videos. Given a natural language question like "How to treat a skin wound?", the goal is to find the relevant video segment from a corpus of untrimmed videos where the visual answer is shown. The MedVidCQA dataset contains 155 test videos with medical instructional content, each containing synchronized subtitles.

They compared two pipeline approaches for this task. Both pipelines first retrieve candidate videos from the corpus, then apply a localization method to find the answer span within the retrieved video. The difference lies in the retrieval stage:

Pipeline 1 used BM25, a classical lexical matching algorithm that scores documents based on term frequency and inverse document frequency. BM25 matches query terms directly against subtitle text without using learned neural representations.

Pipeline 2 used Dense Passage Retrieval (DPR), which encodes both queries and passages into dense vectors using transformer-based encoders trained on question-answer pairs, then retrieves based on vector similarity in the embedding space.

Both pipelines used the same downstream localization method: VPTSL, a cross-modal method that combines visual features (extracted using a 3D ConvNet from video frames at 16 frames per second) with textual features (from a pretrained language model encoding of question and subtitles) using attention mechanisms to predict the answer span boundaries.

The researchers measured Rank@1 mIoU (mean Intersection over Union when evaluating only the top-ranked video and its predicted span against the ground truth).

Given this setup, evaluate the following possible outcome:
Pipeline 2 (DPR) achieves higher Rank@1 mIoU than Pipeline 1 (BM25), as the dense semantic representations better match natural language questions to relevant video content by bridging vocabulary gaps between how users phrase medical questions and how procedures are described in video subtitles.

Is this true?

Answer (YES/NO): YES